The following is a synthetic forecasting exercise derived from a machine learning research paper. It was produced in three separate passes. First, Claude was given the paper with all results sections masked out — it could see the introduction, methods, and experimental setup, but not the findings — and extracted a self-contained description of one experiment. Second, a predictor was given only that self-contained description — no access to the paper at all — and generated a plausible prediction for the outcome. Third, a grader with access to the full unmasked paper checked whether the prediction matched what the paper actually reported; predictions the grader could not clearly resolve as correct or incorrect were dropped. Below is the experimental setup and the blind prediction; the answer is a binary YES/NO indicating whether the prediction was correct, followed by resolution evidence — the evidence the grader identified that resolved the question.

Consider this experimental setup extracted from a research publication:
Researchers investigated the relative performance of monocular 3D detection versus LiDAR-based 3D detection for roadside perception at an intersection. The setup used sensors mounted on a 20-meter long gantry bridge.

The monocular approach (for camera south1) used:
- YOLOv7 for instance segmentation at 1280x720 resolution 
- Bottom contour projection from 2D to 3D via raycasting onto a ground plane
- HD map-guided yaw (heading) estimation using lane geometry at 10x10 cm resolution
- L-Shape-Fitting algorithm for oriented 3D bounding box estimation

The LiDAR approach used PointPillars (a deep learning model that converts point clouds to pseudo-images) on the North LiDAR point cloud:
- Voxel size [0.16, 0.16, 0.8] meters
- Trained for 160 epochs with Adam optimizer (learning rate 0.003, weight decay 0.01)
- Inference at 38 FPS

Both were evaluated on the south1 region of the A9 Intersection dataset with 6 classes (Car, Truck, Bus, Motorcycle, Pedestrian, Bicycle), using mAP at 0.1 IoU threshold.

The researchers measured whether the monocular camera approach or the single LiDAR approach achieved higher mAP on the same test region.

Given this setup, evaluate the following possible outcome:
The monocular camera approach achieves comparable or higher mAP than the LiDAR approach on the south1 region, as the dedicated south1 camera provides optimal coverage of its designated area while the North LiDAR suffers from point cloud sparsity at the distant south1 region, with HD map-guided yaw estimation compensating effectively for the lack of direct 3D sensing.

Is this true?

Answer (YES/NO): NO